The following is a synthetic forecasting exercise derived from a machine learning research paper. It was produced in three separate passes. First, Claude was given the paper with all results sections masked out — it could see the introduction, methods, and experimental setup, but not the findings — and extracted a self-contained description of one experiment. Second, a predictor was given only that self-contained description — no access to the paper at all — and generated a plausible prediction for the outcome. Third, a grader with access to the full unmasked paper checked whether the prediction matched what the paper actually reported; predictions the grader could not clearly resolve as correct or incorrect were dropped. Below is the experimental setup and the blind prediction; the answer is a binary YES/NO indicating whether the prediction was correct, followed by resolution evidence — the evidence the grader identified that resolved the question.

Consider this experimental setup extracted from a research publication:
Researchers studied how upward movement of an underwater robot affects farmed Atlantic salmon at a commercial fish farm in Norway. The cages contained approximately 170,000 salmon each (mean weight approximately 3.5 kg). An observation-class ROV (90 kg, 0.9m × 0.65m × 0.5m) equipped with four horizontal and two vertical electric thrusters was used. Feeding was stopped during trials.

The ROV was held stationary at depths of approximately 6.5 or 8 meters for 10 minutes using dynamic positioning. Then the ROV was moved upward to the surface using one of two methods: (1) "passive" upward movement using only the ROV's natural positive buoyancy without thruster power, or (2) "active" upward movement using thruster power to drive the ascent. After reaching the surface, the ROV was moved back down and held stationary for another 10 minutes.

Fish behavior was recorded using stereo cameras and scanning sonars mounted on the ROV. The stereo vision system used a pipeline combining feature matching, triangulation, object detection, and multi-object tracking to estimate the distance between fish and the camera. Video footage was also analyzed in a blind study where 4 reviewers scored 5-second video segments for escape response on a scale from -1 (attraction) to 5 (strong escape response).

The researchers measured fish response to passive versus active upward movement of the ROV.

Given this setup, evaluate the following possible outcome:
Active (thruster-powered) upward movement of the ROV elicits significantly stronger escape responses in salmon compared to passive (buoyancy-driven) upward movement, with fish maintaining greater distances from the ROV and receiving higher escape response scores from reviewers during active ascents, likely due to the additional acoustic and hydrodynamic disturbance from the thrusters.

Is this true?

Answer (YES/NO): YES